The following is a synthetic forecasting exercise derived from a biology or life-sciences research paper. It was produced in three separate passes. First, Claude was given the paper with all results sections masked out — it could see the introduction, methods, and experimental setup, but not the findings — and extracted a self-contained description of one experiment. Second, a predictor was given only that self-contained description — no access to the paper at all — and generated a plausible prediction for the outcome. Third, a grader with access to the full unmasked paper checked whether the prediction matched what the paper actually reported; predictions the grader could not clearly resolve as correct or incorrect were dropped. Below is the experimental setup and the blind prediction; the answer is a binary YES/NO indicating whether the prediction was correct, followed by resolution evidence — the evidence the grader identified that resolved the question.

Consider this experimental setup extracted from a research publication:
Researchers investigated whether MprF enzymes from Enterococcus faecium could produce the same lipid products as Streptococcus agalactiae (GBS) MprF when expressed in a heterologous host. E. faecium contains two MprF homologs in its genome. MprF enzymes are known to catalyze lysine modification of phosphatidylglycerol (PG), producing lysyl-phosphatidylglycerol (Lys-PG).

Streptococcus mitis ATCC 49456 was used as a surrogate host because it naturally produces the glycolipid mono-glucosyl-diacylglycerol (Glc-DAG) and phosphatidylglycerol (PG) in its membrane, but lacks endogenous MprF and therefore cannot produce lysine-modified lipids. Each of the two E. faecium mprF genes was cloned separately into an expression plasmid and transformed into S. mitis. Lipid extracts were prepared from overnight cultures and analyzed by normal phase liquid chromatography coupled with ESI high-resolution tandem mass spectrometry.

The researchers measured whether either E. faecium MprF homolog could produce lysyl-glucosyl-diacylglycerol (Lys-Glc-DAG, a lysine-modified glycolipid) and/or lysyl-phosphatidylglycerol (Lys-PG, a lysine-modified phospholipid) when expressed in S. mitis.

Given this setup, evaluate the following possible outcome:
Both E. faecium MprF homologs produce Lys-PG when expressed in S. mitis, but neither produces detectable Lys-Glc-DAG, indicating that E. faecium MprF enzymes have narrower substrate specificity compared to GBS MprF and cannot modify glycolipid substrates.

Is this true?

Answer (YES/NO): NO